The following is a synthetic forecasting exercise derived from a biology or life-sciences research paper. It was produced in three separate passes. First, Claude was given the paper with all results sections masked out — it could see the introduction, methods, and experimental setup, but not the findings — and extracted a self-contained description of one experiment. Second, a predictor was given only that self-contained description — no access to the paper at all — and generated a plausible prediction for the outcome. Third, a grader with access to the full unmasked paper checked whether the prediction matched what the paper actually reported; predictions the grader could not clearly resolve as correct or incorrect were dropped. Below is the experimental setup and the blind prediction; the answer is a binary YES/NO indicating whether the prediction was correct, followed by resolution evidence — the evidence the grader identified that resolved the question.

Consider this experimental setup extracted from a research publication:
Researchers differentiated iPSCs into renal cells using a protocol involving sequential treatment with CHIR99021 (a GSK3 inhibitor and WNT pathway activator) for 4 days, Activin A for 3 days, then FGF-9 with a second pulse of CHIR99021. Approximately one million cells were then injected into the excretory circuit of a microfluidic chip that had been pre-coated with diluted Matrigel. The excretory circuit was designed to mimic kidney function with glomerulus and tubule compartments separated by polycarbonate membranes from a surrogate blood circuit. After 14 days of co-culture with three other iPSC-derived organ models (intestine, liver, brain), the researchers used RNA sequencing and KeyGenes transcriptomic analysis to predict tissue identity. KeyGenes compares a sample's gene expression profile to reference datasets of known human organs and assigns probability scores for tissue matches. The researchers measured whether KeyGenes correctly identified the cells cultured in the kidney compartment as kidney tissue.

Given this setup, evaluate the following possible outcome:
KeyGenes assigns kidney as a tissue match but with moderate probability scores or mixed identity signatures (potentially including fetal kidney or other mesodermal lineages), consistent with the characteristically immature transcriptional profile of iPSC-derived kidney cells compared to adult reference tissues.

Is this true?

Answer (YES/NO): NO